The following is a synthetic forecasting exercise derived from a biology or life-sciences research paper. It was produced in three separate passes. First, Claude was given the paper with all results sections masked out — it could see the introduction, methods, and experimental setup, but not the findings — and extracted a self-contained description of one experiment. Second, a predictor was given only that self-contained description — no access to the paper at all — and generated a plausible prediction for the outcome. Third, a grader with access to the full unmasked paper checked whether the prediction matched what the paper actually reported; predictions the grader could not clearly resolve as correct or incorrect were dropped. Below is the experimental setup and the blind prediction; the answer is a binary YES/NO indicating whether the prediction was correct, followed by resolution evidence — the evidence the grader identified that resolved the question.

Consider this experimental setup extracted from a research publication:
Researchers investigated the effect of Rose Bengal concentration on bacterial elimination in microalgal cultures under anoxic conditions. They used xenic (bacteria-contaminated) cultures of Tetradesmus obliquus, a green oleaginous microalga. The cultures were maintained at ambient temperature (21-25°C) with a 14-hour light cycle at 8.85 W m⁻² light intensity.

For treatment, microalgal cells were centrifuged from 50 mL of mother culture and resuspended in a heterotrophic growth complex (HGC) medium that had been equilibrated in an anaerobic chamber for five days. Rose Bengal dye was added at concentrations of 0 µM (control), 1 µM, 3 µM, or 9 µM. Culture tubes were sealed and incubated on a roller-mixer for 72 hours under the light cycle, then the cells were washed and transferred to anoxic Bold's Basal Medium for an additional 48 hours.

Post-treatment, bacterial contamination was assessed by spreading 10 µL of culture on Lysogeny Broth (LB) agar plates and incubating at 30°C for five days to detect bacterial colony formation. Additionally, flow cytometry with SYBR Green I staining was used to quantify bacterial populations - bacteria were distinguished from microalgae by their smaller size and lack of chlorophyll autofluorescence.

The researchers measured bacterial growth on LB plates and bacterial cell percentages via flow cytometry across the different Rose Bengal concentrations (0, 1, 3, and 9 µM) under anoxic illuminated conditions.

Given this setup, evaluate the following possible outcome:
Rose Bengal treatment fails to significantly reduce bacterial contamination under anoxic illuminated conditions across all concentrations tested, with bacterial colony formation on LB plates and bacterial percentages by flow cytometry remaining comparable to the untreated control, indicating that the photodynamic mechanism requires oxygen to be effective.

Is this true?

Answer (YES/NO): NO